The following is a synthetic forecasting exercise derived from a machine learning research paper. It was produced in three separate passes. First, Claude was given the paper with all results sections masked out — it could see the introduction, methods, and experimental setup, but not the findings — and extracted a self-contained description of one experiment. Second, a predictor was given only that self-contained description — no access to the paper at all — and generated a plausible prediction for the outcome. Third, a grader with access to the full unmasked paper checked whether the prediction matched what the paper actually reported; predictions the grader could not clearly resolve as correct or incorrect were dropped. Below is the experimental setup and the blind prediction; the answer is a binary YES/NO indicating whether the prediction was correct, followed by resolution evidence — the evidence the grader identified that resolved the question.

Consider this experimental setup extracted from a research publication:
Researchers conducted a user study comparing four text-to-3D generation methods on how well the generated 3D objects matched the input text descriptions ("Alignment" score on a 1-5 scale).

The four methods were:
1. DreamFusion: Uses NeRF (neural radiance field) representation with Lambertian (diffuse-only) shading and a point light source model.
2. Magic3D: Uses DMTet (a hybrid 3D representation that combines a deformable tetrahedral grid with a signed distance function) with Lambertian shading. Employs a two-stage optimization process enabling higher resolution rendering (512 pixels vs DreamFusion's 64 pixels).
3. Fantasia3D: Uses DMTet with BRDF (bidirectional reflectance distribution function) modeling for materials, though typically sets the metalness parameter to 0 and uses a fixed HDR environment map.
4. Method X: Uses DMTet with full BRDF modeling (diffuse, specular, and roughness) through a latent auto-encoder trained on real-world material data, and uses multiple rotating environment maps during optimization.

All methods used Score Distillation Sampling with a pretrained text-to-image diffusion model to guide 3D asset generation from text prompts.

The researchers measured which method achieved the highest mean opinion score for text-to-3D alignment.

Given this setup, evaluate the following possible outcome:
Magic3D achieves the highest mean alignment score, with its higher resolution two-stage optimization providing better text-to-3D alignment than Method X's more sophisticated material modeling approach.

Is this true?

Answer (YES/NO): YES